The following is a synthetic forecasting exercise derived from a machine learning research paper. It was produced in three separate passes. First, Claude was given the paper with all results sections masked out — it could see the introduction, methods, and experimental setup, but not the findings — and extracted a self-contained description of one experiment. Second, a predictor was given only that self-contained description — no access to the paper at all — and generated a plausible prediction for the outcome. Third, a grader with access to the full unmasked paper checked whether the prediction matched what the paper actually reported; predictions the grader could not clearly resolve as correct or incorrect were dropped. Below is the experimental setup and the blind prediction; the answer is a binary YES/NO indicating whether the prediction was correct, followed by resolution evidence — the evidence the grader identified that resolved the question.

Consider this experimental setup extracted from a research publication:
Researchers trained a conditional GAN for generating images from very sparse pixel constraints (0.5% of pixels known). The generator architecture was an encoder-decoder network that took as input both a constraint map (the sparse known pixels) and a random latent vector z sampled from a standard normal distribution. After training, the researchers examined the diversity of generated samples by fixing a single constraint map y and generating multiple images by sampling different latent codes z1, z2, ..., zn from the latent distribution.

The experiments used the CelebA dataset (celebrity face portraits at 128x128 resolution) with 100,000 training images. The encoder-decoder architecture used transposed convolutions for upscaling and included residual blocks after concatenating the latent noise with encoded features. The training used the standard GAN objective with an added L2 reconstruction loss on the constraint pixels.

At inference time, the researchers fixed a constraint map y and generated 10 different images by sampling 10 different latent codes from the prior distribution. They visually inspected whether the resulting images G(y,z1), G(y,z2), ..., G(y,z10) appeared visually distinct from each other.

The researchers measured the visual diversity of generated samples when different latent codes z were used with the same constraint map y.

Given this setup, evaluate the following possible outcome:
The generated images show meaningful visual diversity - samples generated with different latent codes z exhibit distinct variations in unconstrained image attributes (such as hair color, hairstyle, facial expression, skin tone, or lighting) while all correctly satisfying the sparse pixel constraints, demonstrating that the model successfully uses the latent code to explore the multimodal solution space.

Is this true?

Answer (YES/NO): NO